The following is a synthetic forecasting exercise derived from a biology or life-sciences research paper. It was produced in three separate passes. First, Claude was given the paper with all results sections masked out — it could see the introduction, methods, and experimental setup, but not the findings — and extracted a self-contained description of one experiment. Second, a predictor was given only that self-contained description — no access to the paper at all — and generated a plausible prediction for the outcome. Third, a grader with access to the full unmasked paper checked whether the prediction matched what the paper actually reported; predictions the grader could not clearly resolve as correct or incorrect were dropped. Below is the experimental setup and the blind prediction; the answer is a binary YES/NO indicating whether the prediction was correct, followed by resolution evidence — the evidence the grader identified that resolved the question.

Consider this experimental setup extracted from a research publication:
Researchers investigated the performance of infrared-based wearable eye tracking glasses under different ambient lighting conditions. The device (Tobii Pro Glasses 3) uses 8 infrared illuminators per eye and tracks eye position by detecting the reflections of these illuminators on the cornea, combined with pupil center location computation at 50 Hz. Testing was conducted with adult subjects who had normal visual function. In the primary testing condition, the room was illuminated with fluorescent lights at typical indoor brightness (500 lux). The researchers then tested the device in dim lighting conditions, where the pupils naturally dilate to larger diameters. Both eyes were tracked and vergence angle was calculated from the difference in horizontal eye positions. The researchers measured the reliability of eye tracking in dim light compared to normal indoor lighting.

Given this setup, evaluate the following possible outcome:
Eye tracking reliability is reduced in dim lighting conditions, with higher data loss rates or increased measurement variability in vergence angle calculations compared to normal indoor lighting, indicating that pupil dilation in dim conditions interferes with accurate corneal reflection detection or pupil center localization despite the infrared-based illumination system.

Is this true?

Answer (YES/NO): YES